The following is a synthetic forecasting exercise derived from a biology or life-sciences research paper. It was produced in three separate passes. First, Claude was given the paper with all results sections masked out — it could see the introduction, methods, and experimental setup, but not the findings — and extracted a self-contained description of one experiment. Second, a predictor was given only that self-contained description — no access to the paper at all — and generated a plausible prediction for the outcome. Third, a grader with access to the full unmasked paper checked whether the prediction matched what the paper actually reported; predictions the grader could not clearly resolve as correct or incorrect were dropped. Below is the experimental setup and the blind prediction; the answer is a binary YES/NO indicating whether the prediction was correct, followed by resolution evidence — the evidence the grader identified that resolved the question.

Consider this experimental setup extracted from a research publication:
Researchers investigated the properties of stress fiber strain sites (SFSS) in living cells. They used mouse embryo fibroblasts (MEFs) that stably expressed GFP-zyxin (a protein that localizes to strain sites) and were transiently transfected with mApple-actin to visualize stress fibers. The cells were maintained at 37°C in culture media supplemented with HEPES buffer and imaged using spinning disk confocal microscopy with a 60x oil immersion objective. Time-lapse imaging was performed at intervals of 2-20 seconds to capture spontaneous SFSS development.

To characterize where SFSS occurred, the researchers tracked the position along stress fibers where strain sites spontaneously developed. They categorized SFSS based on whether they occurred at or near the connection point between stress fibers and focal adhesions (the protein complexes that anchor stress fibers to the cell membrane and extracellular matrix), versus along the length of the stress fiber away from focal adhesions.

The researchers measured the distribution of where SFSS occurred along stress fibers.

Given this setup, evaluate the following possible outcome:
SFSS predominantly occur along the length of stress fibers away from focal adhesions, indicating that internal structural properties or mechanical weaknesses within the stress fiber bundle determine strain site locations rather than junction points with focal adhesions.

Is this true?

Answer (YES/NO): YES